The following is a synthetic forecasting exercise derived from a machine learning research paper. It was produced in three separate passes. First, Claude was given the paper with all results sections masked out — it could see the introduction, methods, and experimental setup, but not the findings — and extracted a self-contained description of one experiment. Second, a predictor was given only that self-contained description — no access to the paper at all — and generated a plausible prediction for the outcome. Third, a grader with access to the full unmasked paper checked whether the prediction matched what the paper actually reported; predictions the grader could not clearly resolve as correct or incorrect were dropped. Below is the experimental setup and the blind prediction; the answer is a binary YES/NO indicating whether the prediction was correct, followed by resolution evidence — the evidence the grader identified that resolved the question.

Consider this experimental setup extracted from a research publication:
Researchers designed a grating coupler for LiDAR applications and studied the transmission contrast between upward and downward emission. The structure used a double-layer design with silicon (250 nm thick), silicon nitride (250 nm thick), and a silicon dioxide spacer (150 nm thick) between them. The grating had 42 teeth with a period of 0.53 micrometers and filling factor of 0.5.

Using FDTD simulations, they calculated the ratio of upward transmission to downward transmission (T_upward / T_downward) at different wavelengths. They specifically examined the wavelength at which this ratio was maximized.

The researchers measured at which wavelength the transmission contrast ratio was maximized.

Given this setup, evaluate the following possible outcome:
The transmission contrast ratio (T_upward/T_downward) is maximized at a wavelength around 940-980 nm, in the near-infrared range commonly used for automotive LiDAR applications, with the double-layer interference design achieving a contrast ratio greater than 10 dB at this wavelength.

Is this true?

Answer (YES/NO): NO